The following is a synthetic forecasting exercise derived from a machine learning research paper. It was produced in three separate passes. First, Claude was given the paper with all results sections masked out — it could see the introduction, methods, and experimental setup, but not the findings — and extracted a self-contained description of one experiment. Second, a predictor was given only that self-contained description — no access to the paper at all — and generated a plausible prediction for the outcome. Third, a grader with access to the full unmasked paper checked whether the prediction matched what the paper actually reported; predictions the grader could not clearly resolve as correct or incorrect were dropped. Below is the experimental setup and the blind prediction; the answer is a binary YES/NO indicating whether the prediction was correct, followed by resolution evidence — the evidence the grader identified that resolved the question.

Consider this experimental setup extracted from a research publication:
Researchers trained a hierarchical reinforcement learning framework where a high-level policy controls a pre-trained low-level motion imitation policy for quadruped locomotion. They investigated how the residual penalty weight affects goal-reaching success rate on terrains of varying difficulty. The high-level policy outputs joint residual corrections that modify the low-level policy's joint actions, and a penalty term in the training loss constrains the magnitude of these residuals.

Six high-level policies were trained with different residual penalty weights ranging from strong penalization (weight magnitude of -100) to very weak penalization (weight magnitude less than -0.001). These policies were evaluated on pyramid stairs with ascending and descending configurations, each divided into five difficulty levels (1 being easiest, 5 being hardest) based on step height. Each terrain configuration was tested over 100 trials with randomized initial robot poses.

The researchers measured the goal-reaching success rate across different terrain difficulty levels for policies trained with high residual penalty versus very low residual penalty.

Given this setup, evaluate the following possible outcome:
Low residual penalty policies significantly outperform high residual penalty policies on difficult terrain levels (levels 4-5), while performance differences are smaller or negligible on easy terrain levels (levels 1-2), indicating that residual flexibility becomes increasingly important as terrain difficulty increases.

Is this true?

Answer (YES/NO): YES